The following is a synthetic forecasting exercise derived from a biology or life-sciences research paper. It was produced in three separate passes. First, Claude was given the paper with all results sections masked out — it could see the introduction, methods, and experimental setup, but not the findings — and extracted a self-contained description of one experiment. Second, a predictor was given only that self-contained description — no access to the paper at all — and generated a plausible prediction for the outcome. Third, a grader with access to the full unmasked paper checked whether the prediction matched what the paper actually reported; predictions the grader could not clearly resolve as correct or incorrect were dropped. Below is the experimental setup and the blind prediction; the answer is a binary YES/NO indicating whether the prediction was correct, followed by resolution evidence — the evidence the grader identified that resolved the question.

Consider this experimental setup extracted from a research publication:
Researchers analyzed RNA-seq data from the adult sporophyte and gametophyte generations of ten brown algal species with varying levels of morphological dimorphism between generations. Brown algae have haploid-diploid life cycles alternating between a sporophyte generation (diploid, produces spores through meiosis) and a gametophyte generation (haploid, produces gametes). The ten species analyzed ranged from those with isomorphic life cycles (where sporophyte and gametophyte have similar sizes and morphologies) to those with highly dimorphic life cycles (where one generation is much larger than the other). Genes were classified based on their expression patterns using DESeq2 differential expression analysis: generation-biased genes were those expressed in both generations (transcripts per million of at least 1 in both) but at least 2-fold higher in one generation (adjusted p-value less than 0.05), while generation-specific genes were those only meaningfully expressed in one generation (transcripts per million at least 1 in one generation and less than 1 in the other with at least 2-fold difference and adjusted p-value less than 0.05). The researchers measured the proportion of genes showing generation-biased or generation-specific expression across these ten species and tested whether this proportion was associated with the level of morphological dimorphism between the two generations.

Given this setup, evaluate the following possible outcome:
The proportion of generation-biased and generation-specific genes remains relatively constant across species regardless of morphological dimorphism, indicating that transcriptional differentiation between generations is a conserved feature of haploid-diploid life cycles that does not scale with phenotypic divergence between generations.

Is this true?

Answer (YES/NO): NO